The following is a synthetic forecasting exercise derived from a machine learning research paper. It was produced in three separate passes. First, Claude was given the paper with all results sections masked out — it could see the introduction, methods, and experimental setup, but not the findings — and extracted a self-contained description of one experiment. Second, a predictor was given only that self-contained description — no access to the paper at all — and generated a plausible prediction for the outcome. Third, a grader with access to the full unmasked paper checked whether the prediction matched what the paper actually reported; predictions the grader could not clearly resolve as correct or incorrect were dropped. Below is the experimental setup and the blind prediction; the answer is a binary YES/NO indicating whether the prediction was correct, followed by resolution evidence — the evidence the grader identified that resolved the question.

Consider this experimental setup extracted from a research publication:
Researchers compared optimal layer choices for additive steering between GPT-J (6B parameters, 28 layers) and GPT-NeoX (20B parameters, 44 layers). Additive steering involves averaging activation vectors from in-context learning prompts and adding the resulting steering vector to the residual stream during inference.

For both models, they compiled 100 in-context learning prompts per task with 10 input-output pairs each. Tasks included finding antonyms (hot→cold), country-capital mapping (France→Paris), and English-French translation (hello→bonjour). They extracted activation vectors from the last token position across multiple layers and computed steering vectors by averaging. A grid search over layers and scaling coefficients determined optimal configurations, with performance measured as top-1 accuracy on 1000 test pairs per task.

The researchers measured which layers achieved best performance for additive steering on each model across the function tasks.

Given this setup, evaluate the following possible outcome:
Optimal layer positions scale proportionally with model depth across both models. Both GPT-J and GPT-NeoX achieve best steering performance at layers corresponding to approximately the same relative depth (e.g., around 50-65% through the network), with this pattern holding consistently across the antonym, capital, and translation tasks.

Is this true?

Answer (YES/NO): NO